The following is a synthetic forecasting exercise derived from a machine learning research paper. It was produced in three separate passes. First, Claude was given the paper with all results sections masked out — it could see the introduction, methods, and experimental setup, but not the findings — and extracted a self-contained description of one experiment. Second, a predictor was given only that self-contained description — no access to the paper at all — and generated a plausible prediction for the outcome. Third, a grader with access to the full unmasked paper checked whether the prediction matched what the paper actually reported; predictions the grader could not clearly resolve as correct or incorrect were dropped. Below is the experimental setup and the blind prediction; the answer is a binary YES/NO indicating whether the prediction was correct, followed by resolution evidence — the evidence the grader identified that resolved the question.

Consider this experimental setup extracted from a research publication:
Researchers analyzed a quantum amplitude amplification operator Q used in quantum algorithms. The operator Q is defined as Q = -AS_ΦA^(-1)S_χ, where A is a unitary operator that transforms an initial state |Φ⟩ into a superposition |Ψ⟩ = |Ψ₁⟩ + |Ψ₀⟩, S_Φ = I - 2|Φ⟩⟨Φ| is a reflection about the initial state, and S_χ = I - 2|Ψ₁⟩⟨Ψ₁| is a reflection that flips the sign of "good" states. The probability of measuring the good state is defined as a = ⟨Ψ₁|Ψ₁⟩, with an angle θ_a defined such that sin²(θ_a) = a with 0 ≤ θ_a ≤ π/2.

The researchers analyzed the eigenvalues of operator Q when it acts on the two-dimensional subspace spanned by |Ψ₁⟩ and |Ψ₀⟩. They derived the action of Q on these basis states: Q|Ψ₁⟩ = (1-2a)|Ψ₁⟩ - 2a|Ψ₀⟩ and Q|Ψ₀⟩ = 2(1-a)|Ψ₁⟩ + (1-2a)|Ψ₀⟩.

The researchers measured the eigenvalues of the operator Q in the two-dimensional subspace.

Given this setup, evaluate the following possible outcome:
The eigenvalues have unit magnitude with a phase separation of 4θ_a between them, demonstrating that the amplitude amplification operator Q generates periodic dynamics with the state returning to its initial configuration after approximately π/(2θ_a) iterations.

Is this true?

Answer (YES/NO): NO